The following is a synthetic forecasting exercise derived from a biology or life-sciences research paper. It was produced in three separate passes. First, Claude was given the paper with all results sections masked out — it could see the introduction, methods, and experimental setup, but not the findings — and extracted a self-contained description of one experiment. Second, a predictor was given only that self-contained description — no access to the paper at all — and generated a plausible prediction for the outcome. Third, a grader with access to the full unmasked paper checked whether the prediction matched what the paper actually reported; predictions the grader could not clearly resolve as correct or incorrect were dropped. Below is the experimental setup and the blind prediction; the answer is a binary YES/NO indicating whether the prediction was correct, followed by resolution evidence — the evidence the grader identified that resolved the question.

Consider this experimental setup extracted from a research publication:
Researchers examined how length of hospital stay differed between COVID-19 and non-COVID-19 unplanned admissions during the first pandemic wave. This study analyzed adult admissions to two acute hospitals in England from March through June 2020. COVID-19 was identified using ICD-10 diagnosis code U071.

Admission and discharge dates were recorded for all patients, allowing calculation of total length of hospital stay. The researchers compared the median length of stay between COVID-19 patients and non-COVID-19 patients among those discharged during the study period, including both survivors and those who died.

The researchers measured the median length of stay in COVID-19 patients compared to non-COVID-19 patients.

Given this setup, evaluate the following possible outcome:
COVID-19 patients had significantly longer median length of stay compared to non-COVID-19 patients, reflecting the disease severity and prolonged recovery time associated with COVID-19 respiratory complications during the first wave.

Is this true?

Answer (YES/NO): YES